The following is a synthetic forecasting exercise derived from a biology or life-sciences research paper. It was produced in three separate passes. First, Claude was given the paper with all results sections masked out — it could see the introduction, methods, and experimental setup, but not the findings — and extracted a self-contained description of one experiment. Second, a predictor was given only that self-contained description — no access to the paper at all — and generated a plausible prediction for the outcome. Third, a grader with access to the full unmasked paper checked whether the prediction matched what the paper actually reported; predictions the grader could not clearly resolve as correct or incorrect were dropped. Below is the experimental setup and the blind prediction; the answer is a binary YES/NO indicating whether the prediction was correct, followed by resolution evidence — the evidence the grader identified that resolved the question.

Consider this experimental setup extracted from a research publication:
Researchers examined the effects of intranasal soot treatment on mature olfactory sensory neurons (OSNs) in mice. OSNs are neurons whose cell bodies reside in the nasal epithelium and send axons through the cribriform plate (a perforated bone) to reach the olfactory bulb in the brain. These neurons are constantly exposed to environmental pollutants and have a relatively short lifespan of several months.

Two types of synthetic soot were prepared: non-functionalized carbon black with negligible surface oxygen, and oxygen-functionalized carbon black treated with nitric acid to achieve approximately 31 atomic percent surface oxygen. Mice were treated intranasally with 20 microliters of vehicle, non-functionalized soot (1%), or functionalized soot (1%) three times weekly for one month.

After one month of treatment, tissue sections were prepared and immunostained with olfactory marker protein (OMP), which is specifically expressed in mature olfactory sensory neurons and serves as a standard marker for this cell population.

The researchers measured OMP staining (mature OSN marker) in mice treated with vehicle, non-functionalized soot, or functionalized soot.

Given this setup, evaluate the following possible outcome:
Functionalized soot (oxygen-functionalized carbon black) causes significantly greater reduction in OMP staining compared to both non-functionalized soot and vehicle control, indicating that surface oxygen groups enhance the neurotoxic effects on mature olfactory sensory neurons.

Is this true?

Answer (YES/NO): NO